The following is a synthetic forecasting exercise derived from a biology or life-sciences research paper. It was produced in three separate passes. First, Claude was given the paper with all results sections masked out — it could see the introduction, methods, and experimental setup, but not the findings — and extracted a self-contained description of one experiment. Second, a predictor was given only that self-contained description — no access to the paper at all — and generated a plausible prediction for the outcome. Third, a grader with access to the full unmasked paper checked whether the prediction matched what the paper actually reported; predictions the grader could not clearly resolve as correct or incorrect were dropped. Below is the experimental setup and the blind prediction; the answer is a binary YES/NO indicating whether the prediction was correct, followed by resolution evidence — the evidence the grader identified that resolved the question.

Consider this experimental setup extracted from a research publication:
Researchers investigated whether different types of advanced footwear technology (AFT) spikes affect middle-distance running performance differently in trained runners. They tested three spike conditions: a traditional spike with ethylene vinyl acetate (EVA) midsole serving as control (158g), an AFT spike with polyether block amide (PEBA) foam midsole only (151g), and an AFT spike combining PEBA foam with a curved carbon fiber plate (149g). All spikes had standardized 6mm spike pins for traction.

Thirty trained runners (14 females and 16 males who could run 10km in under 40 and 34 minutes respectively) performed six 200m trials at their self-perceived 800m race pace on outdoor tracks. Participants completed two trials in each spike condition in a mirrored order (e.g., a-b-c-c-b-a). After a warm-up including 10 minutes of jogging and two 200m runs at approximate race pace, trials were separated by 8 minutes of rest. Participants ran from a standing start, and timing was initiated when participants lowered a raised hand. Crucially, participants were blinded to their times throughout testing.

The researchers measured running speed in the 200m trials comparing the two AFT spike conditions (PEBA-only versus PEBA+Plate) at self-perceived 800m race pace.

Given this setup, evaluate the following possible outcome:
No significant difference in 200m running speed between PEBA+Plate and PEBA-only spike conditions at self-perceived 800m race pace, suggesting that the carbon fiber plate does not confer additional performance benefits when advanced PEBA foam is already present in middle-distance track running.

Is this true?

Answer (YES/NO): NO